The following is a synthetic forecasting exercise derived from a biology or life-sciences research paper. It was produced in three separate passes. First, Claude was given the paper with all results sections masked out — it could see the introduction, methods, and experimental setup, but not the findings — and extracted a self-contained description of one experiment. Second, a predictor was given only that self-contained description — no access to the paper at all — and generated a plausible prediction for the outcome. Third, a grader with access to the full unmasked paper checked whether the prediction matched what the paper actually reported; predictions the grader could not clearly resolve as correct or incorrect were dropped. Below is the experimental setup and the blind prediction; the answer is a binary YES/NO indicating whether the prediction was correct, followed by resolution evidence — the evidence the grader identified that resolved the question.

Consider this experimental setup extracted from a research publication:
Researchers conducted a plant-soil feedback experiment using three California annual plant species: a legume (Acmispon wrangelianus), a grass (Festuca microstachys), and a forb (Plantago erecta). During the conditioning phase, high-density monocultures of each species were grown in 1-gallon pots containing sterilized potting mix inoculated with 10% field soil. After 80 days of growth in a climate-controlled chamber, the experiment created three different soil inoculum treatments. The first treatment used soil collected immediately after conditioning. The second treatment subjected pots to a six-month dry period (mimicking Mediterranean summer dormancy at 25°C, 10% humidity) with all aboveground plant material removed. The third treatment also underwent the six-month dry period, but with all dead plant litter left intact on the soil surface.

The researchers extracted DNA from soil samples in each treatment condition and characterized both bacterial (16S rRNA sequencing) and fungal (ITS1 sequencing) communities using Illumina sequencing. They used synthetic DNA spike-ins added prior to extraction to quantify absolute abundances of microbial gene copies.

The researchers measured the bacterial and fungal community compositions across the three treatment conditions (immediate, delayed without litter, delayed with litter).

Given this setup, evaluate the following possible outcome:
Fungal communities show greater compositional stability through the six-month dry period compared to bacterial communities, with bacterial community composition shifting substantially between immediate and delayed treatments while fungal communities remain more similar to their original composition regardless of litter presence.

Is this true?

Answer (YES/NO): NO